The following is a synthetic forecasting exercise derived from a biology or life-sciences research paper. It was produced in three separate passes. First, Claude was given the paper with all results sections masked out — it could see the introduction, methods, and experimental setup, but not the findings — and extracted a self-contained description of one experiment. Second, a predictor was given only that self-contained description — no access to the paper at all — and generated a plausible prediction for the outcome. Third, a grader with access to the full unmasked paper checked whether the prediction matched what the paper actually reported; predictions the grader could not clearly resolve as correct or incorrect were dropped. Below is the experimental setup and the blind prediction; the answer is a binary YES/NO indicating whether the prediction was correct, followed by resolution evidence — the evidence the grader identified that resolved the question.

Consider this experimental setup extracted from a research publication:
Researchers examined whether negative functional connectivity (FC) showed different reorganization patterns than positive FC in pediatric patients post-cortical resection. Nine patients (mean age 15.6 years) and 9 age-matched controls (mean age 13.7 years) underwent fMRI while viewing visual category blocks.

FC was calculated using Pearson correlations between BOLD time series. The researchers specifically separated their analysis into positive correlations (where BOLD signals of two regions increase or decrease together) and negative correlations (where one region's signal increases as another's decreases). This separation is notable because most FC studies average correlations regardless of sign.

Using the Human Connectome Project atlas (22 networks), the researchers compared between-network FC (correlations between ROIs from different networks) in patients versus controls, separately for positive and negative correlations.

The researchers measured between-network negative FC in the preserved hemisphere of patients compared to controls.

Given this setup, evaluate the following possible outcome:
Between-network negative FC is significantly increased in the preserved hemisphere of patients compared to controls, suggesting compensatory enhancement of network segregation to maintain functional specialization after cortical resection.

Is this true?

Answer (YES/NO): NO